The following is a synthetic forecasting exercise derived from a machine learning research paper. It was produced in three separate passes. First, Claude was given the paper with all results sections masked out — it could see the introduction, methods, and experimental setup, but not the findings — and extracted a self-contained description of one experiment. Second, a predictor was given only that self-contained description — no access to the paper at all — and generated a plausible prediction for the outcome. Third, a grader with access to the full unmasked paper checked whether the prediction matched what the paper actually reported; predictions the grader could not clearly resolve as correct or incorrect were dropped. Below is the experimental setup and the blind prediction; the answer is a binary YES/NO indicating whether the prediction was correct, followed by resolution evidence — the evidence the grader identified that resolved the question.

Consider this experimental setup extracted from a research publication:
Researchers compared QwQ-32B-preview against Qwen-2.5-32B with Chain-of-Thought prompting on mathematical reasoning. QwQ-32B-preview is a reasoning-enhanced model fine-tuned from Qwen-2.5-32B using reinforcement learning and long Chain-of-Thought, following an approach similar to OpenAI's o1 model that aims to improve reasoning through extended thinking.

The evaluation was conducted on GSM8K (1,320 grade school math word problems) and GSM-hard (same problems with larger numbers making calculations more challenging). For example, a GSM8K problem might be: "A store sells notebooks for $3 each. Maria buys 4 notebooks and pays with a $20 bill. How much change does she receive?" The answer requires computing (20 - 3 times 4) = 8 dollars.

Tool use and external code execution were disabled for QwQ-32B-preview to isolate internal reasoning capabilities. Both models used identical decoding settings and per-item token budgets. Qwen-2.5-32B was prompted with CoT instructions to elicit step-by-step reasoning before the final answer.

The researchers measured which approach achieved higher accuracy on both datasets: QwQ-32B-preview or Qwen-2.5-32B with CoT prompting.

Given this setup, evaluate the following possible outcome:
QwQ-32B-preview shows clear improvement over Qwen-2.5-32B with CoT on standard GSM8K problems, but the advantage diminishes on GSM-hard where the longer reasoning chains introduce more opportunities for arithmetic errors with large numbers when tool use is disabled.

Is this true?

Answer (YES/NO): NO